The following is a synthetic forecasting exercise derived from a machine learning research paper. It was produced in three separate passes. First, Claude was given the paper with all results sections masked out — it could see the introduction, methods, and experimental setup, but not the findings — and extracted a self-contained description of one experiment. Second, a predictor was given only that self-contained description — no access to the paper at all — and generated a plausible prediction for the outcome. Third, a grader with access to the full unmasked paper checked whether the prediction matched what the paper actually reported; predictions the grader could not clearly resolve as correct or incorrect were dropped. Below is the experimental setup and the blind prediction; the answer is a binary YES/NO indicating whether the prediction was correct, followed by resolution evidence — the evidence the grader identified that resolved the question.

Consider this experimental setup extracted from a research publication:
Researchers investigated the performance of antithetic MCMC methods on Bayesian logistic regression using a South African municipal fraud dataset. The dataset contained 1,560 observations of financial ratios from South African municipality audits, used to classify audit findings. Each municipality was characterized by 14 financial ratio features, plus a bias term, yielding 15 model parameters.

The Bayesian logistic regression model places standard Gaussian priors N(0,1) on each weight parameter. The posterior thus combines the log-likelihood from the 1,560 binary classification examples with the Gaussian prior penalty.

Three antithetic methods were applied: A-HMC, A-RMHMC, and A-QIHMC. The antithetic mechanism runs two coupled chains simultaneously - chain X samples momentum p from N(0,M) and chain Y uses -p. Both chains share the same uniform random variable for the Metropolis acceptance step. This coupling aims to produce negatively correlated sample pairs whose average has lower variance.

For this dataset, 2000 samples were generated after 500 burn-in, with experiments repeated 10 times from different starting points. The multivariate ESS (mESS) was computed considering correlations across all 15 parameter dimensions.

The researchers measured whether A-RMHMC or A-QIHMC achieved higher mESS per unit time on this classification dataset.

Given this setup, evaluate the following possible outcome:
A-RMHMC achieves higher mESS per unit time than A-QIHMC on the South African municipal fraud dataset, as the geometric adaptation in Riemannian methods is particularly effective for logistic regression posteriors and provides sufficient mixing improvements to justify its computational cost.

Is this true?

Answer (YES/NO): NO